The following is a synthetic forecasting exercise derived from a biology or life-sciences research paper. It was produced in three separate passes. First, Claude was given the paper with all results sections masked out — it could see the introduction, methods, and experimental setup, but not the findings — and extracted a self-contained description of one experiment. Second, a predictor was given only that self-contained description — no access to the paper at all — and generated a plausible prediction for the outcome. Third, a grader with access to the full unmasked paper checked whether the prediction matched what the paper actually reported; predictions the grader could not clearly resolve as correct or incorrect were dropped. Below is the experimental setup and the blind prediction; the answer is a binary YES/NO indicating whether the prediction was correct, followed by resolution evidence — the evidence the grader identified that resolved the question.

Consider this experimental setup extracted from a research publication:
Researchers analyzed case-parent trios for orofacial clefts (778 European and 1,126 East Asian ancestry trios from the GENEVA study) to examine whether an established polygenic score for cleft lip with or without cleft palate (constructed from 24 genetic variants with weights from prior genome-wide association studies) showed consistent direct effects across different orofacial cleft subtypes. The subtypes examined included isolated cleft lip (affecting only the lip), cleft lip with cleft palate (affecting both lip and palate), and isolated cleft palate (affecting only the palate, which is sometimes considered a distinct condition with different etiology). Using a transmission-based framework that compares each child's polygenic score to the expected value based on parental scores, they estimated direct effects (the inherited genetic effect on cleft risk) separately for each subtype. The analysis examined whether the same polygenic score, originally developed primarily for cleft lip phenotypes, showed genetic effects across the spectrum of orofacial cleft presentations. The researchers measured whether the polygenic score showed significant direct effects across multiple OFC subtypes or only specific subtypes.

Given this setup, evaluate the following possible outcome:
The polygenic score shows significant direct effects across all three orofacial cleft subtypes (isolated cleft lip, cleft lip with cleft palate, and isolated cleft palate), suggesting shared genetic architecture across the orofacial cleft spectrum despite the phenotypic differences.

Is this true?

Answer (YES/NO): NO